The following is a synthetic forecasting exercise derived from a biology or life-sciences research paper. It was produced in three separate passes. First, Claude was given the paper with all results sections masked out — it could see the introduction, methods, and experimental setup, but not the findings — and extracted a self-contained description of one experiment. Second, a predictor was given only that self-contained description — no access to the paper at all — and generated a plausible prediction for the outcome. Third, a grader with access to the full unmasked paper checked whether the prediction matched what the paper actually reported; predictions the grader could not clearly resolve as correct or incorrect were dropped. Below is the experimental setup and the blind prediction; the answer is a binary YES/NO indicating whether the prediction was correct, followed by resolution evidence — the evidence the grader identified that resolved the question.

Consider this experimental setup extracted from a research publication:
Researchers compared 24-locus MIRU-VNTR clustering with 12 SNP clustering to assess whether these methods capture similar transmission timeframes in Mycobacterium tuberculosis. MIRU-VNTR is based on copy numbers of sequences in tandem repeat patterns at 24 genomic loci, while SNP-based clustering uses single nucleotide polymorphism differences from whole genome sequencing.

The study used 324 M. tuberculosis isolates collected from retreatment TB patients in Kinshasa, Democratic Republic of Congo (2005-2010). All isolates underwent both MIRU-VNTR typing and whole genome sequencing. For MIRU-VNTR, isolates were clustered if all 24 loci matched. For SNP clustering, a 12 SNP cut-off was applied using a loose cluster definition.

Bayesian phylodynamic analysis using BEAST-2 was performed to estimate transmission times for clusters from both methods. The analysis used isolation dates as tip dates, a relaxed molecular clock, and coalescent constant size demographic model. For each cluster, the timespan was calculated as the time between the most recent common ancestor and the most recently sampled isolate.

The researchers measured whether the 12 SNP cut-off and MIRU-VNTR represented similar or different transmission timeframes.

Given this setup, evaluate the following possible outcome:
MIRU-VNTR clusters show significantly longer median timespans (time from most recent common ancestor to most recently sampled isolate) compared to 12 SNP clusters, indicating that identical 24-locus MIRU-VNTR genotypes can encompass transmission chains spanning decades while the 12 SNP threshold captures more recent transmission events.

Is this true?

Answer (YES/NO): NO